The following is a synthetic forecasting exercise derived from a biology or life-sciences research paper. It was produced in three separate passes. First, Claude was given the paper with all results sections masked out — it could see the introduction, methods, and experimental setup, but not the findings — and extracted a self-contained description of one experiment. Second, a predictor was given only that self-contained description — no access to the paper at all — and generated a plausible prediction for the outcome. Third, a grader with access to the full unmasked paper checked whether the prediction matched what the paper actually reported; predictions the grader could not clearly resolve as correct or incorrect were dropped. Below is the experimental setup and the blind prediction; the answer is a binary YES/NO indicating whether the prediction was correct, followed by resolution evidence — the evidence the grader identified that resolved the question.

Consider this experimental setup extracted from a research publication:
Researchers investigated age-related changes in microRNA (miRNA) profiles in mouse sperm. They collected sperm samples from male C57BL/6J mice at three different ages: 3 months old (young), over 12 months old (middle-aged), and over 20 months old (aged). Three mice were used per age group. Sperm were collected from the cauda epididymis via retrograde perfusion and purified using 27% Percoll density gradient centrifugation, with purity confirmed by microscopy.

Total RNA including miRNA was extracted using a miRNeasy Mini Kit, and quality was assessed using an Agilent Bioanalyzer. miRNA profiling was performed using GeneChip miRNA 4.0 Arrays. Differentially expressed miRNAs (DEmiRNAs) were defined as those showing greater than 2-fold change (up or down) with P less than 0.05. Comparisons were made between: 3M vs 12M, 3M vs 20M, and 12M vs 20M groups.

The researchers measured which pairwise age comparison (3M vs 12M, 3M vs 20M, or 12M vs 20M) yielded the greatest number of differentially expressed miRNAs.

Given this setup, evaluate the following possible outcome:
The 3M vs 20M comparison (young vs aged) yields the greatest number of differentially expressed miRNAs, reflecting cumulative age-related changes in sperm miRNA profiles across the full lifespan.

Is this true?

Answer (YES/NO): NO